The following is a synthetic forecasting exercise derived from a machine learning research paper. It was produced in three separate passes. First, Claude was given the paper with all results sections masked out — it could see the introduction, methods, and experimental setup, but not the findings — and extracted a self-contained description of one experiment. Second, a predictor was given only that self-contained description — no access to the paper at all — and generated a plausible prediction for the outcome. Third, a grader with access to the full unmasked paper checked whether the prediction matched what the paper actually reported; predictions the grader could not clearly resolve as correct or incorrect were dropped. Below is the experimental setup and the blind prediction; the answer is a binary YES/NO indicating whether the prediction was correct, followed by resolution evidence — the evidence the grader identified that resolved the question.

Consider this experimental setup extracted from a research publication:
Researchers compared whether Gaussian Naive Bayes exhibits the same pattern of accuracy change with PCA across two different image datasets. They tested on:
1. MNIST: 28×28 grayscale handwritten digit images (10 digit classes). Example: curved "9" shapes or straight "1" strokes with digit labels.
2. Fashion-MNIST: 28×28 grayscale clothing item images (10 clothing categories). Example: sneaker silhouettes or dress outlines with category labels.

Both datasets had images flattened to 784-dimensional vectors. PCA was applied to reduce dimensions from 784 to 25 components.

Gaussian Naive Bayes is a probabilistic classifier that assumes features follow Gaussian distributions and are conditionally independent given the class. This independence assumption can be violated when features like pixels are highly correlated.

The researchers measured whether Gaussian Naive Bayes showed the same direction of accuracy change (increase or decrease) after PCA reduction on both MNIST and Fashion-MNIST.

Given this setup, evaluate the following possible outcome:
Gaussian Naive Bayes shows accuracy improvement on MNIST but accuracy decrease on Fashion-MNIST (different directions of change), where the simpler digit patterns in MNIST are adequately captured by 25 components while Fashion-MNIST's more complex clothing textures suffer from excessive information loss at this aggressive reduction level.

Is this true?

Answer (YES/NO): NO